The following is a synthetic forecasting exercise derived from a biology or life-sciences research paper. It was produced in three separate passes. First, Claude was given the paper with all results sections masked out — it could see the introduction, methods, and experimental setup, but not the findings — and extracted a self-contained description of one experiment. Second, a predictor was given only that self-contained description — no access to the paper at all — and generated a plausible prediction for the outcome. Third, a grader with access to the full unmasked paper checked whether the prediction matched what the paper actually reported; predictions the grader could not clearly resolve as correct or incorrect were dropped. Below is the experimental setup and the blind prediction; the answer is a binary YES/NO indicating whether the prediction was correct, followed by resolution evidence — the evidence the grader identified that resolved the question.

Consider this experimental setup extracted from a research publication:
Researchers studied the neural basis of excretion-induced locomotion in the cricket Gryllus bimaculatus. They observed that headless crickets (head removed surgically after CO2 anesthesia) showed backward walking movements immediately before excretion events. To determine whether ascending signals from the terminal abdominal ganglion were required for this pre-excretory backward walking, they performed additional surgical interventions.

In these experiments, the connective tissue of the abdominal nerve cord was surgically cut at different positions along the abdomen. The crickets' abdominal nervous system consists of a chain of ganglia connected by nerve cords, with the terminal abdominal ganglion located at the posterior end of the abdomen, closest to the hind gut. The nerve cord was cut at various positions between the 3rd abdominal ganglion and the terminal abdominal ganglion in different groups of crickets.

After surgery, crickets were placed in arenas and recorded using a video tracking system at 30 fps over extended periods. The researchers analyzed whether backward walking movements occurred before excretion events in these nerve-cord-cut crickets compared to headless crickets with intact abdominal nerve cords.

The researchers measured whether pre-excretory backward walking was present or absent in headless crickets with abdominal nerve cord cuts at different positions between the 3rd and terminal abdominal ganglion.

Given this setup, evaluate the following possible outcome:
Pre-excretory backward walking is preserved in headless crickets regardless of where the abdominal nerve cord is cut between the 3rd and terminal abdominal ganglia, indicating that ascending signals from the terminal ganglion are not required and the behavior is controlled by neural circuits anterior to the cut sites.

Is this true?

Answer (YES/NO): NO